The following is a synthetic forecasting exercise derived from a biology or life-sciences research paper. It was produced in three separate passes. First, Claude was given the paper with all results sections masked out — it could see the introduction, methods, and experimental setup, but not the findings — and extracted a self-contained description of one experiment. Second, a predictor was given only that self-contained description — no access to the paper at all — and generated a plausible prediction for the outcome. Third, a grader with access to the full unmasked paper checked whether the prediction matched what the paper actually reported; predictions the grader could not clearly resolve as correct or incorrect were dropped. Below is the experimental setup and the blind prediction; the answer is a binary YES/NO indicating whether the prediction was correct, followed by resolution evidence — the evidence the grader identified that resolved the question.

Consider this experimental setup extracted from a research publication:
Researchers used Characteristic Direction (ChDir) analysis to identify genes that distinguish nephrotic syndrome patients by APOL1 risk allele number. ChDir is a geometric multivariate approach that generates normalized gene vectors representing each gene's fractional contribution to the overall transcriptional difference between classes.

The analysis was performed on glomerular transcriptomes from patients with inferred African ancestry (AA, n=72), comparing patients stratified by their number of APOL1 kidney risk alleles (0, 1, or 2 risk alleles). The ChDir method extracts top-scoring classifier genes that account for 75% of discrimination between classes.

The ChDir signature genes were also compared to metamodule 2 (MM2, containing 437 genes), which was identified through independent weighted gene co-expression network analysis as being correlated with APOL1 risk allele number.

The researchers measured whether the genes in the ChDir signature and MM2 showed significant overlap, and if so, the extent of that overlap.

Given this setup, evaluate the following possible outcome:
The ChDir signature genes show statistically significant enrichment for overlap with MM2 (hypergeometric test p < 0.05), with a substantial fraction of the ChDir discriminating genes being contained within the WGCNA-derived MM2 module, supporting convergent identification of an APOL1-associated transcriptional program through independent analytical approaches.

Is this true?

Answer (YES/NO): YES